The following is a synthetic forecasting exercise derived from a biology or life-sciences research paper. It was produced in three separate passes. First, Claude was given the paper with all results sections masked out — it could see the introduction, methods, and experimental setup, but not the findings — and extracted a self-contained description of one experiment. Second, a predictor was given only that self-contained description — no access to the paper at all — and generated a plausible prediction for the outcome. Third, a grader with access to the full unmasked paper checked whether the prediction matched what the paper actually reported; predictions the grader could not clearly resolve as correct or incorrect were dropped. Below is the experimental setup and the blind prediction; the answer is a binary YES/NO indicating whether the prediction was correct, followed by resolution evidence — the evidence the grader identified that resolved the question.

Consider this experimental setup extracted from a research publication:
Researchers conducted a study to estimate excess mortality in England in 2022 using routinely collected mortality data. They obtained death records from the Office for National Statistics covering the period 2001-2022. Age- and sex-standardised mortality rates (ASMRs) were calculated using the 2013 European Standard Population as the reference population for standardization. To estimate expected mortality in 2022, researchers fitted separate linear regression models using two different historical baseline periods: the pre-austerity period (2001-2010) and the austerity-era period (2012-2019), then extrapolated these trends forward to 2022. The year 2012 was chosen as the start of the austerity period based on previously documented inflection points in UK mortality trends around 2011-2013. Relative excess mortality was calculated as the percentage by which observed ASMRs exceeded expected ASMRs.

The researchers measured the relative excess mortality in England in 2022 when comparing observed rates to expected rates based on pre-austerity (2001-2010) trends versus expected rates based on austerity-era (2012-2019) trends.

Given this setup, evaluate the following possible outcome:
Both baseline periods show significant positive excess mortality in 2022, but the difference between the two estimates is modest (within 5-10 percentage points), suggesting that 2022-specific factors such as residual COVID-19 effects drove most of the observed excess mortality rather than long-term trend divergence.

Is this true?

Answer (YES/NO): NO